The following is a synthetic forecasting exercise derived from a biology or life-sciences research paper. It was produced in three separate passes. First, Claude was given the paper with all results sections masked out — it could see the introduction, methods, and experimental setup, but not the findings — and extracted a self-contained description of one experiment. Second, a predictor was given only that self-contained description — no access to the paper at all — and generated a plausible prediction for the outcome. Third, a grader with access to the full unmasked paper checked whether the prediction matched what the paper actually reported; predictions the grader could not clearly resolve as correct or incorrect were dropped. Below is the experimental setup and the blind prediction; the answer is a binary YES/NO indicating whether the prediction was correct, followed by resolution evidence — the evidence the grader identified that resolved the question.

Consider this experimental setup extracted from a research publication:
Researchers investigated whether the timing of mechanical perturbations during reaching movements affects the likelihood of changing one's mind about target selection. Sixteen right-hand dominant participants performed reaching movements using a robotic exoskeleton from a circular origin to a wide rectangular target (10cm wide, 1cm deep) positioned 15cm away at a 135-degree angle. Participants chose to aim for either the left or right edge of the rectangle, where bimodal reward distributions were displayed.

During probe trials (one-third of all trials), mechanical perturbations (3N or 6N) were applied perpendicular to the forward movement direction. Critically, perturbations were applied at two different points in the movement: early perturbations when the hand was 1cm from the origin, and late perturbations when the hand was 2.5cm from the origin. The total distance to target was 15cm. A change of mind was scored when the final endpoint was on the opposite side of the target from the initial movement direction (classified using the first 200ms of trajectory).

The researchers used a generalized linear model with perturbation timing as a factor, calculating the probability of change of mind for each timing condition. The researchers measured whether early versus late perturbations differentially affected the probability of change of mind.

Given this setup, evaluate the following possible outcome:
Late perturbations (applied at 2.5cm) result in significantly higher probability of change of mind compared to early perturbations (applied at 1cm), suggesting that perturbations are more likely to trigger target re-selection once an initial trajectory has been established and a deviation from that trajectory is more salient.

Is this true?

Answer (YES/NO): NO